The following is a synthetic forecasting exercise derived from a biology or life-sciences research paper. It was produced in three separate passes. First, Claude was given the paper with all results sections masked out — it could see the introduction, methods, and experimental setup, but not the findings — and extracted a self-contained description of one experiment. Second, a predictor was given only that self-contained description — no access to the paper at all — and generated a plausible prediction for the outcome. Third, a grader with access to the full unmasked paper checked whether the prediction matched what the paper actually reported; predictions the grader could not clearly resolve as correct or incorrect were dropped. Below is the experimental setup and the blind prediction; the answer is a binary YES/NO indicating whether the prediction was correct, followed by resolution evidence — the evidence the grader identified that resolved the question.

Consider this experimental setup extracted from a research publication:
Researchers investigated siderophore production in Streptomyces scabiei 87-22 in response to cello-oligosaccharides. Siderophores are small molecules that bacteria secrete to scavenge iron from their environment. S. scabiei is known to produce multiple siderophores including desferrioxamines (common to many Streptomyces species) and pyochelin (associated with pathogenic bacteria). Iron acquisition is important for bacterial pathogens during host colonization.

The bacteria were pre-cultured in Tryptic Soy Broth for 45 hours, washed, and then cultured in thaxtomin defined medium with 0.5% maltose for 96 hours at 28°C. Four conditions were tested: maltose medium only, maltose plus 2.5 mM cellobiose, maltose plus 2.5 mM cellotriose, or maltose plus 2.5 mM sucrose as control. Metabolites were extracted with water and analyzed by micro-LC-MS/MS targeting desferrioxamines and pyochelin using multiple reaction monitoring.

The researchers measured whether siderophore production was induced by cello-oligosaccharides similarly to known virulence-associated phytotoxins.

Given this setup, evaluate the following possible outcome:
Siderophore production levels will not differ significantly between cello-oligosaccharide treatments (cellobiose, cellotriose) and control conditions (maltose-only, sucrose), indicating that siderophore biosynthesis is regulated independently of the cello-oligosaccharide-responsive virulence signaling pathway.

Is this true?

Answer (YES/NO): NO